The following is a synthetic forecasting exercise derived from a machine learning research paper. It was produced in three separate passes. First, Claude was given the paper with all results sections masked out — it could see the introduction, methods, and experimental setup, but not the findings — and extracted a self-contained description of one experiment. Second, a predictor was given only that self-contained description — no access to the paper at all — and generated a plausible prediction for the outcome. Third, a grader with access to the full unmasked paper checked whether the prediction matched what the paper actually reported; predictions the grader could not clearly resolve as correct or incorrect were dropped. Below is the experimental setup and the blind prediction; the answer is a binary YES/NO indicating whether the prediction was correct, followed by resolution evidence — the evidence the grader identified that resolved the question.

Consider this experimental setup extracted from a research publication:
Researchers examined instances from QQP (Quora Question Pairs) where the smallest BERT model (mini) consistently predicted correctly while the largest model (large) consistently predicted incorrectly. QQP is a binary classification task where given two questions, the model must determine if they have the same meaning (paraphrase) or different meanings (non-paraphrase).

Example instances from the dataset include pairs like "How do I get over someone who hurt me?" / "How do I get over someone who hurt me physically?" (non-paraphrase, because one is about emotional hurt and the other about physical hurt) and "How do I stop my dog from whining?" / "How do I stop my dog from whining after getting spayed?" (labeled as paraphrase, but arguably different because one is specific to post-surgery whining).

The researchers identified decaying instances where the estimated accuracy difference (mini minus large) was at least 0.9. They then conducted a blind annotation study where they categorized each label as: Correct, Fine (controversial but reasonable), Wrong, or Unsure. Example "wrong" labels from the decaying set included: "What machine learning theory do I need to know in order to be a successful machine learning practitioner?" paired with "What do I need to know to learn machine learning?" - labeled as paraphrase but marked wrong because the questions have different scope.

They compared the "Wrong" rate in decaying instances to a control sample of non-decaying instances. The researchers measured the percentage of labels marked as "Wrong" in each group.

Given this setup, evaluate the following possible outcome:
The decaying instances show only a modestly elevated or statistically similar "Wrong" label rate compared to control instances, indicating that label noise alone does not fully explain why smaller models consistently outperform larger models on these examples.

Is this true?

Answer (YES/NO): NO